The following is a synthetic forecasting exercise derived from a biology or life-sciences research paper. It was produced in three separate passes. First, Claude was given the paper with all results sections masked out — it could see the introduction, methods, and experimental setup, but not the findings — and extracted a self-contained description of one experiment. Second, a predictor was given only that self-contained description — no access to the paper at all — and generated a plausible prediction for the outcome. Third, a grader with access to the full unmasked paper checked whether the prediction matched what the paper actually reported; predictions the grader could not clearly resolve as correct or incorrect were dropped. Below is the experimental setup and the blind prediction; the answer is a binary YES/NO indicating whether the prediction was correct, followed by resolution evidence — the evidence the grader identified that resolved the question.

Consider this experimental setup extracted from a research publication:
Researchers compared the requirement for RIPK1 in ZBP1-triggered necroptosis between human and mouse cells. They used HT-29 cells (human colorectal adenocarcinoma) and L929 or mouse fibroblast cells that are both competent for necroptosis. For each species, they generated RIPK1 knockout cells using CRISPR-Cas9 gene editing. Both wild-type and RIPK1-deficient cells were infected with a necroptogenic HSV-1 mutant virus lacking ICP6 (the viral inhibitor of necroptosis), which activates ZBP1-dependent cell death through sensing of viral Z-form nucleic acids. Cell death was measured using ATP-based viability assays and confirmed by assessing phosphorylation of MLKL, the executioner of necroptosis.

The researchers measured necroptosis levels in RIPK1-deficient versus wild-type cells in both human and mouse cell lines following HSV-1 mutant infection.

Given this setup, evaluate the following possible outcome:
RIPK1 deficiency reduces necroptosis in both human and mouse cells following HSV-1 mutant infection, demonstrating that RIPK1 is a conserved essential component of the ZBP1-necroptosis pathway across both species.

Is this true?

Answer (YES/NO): NO